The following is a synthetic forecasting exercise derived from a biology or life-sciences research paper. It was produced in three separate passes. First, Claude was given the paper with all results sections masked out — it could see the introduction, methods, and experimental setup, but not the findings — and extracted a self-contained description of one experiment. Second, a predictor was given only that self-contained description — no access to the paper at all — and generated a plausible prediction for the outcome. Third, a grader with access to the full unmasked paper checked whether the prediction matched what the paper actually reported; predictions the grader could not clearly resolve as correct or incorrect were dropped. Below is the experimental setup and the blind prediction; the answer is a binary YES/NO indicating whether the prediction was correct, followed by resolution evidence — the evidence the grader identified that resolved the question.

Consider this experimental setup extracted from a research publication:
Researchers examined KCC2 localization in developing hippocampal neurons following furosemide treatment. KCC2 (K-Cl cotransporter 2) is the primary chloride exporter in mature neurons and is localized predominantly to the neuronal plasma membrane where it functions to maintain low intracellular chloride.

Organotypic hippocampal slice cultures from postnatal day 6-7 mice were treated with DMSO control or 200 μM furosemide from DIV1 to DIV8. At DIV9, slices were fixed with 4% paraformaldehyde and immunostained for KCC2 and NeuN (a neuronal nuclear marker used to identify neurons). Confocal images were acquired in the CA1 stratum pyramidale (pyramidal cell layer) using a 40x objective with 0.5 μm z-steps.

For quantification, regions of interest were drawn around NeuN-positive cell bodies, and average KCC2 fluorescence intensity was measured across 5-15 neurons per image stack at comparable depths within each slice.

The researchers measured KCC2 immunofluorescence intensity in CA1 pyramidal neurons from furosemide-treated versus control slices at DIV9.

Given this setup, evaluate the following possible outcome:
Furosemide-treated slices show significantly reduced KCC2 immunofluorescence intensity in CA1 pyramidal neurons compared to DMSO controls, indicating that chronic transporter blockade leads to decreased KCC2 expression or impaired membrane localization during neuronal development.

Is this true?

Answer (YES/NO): NO